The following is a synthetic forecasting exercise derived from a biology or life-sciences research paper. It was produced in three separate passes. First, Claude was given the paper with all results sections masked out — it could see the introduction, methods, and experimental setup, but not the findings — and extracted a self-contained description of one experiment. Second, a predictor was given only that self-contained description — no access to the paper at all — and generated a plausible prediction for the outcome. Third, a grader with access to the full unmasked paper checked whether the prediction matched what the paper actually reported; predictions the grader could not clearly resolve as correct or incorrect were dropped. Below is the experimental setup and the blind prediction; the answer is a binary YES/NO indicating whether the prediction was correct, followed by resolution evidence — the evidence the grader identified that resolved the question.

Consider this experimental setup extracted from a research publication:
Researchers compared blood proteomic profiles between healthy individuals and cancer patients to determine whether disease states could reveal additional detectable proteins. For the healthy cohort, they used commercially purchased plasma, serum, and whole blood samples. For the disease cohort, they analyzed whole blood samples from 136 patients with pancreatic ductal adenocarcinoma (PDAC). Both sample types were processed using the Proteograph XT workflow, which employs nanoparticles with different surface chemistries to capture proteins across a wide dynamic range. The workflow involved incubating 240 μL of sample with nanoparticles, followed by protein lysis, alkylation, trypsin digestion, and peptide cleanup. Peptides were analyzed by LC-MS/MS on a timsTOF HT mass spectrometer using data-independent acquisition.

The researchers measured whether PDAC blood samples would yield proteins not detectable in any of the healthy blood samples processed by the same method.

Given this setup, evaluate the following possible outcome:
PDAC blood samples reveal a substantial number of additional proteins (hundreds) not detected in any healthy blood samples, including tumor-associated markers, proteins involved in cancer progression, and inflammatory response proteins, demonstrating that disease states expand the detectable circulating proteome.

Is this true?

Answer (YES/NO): YES